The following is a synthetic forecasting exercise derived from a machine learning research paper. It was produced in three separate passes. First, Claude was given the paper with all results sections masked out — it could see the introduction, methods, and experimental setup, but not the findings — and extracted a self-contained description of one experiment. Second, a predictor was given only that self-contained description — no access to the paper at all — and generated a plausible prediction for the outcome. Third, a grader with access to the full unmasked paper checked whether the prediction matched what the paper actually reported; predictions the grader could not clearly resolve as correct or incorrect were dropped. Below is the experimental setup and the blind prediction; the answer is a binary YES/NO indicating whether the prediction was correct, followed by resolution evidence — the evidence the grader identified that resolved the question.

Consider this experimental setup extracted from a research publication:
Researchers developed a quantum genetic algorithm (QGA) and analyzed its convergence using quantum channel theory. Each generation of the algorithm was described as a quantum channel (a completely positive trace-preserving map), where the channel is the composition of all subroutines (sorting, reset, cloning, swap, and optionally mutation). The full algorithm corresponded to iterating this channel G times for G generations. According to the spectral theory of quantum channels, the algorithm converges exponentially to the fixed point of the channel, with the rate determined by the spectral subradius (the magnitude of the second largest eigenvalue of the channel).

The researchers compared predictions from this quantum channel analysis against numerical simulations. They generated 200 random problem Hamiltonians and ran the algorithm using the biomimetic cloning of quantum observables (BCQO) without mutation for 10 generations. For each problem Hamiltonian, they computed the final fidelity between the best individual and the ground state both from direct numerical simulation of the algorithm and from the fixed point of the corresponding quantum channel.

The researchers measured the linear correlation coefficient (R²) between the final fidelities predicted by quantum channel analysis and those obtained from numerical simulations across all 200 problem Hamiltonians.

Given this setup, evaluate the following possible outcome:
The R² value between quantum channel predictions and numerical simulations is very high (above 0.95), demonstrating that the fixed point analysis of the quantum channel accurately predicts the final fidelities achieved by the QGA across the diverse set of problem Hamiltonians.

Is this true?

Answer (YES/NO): YES